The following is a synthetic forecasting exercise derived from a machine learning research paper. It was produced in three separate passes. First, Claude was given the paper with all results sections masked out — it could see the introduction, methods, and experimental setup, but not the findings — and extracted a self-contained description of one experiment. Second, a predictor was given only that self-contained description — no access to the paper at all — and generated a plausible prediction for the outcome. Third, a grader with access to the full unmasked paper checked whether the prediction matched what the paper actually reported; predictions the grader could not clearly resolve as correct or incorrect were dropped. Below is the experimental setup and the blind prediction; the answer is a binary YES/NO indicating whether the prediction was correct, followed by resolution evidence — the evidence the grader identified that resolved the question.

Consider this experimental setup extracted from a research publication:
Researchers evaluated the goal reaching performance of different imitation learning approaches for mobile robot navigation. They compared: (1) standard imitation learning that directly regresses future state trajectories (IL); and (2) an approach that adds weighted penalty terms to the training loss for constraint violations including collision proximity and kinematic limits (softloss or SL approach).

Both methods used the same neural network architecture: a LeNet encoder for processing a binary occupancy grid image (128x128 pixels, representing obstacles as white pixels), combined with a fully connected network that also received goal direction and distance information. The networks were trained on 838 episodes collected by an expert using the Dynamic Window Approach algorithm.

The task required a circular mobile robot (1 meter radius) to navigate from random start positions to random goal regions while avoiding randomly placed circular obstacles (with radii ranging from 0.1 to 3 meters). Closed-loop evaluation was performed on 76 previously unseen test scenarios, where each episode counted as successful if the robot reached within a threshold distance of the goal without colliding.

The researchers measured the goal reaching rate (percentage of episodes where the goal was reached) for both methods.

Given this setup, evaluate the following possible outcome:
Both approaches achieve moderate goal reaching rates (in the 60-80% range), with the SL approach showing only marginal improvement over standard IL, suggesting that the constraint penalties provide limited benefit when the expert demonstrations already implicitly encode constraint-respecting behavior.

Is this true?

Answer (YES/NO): NO